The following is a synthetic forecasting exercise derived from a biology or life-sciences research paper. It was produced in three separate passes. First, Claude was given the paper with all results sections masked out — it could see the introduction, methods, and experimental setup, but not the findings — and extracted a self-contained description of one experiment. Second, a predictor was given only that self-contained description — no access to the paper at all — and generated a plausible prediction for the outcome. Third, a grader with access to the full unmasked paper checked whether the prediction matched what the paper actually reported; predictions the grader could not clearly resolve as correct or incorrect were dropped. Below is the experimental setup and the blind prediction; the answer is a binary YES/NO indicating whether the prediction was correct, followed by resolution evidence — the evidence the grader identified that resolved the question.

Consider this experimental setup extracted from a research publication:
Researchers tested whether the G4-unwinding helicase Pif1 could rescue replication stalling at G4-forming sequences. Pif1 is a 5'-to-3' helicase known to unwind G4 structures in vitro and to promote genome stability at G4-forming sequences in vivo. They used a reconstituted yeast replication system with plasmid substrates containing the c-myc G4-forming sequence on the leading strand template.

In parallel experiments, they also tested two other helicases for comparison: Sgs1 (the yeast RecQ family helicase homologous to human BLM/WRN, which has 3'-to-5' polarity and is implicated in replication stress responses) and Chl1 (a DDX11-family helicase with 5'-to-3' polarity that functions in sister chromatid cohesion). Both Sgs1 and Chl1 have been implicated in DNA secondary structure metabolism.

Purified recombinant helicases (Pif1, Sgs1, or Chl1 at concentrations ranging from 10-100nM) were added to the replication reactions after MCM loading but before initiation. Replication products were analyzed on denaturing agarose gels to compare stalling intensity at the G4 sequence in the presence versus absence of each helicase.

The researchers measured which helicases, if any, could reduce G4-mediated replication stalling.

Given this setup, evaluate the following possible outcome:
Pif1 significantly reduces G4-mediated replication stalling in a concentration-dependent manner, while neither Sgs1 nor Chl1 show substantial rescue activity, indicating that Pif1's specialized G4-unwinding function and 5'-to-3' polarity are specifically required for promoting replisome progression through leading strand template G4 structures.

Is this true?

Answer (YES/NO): NO